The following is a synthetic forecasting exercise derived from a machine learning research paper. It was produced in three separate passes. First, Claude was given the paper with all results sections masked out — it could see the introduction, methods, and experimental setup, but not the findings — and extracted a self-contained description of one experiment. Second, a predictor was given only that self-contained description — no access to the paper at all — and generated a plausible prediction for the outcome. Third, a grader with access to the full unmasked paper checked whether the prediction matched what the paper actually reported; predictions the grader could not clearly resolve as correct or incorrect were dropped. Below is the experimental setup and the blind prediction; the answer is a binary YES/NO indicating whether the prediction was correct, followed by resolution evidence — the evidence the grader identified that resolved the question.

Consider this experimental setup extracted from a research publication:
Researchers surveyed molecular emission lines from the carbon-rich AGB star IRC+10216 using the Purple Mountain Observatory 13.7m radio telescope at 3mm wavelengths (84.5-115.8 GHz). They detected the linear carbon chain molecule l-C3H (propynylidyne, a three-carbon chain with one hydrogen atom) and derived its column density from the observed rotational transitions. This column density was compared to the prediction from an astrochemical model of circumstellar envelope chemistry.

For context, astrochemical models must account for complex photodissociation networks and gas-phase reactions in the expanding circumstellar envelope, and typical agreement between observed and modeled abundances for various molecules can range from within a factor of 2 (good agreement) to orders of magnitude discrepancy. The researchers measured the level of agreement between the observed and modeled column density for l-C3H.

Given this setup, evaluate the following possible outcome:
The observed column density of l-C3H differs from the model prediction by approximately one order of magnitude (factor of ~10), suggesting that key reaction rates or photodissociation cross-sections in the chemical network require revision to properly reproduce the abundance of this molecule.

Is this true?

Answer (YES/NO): NO